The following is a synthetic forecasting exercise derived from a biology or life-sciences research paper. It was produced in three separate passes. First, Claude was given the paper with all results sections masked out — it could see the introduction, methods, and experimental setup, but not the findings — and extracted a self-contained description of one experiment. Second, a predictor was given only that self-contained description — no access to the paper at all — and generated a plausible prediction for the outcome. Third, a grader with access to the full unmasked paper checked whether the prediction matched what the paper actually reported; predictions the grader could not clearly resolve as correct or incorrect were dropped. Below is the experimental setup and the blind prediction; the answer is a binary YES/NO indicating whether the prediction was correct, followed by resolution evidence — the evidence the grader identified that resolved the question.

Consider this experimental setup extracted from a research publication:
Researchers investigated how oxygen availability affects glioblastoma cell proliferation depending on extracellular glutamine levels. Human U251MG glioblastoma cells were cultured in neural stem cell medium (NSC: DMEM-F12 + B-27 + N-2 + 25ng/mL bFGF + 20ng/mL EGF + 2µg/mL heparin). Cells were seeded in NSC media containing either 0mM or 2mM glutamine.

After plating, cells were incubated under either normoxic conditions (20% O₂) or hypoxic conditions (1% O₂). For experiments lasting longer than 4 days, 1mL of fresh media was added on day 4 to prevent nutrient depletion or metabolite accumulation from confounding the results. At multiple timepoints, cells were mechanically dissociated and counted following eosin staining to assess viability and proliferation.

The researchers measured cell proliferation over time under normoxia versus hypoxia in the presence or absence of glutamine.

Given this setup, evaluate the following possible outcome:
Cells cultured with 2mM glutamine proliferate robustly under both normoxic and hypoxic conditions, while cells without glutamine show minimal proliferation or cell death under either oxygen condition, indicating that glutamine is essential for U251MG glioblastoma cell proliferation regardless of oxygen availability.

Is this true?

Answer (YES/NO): NO